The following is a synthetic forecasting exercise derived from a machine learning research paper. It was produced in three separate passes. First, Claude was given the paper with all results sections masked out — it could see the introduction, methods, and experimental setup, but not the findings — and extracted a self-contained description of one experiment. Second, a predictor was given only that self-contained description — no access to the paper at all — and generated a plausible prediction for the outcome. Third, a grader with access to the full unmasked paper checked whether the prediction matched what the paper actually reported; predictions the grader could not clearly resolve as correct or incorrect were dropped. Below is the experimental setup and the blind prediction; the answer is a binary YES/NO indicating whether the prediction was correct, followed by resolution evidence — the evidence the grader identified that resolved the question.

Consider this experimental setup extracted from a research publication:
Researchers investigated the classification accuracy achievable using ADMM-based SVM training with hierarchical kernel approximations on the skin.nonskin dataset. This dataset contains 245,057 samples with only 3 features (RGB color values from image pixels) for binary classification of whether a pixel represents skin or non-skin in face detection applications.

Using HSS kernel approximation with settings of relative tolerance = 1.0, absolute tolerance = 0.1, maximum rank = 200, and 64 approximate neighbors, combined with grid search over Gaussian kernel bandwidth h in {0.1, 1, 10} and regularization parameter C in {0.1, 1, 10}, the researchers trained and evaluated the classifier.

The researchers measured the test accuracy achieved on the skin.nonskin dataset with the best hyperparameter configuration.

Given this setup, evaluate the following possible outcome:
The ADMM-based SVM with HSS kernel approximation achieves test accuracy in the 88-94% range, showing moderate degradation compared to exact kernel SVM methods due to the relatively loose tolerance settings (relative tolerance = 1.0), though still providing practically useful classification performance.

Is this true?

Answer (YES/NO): NO